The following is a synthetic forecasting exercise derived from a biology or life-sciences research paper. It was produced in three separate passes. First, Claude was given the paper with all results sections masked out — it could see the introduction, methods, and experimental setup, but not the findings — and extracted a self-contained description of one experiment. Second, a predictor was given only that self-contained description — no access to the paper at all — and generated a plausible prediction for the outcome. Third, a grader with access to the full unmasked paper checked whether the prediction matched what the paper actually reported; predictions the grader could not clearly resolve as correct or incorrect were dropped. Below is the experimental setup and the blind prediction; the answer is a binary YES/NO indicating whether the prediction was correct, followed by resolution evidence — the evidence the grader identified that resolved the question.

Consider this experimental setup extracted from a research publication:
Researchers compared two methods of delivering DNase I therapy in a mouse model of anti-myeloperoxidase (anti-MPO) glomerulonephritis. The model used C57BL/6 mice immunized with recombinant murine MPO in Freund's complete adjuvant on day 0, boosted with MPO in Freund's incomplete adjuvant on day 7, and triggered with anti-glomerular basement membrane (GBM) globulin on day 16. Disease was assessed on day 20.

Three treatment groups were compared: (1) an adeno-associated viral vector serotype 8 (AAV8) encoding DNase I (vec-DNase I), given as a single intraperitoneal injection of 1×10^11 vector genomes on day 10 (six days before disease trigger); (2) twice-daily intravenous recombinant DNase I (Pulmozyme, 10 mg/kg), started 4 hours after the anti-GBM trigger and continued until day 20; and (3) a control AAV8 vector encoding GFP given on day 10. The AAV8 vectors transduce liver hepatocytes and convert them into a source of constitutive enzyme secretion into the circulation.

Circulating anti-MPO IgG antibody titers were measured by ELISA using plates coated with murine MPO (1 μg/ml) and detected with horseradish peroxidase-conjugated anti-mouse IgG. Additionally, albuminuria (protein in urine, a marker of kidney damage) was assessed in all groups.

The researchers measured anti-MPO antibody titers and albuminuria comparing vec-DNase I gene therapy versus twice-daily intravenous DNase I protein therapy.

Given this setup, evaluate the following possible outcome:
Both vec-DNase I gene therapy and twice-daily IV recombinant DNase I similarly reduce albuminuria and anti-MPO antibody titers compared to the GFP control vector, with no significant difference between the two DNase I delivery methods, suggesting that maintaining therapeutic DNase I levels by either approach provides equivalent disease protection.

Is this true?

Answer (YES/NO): NO